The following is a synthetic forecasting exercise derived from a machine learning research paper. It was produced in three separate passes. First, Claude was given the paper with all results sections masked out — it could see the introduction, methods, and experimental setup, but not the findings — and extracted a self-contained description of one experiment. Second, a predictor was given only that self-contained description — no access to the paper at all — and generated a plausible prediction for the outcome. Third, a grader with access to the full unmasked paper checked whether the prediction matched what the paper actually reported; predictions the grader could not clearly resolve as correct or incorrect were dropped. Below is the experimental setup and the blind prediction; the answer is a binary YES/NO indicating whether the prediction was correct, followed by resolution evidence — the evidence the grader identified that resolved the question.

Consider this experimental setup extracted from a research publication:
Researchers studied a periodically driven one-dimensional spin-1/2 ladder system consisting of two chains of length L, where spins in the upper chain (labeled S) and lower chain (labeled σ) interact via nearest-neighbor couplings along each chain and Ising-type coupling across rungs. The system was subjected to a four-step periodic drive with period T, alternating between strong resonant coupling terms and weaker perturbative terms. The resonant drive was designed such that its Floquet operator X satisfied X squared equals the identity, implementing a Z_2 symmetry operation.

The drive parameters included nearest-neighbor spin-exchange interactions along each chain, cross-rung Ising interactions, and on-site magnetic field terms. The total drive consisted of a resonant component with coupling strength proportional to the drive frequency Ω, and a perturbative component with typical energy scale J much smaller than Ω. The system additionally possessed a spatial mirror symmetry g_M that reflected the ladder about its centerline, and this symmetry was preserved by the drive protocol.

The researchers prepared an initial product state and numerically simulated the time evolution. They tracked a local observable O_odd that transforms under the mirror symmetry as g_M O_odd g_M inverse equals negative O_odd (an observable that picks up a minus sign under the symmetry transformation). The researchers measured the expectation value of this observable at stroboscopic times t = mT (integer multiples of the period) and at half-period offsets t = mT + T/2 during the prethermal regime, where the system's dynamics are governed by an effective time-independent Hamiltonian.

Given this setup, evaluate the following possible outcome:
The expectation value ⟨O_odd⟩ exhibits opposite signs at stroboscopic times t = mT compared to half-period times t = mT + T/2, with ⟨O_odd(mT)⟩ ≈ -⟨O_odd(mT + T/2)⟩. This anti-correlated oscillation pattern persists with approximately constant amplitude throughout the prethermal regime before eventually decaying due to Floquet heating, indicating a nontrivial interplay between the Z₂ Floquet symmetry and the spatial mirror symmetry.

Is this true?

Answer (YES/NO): YES